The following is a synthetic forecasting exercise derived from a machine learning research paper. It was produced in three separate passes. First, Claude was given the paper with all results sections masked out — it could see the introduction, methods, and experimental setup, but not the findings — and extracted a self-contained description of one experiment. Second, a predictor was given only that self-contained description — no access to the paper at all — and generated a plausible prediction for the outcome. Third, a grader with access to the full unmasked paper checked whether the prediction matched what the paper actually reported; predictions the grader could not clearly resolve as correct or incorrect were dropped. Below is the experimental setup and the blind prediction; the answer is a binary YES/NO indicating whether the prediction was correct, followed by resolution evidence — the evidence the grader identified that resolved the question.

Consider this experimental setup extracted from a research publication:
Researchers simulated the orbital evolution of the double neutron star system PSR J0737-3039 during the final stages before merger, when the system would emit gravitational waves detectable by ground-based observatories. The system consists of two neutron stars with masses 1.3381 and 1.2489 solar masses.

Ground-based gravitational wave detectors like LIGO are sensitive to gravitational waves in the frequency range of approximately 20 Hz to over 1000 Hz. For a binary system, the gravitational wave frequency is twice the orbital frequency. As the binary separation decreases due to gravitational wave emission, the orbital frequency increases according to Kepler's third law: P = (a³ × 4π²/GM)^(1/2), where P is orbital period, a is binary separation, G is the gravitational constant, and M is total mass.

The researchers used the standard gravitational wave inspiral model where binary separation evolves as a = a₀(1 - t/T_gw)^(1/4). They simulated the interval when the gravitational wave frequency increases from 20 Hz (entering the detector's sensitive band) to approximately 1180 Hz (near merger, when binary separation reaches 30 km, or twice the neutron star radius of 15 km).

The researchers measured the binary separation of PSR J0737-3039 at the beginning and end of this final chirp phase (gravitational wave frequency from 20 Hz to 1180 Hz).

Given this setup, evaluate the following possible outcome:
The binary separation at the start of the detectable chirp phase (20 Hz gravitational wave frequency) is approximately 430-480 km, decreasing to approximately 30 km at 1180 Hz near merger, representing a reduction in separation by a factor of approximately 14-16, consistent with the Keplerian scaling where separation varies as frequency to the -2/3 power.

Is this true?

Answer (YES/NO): YES